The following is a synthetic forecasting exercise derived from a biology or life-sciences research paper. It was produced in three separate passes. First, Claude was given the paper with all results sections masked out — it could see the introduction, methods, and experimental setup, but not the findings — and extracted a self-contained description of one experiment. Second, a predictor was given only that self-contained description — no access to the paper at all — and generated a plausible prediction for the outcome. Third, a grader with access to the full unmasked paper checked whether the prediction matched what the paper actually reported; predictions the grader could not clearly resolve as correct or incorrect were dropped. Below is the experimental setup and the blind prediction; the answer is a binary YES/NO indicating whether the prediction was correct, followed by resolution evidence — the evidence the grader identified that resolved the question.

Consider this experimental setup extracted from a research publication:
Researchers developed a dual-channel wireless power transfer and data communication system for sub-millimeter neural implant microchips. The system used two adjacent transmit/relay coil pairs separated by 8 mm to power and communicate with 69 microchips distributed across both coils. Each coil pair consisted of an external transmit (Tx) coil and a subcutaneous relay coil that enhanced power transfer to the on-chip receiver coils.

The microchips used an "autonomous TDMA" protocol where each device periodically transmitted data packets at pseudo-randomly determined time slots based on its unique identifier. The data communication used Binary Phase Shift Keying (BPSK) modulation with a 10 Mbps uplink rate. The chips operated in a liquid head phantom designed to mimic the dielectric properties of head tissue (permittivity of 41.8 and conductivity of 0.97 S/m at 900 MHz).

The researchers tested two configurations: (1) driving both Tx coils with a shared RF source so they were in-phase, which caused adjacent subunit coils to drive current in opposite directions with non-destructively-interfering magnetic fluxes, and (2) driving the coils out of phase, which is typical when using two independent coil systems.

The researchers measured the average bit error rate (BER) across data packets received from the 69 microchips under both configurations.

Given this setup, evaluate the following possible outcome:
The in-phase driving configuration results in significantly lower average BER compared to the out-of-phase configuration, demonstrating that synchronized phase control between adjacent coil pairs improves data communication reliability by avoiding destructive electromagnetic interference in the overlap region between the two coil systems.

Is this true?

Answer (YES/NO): YES